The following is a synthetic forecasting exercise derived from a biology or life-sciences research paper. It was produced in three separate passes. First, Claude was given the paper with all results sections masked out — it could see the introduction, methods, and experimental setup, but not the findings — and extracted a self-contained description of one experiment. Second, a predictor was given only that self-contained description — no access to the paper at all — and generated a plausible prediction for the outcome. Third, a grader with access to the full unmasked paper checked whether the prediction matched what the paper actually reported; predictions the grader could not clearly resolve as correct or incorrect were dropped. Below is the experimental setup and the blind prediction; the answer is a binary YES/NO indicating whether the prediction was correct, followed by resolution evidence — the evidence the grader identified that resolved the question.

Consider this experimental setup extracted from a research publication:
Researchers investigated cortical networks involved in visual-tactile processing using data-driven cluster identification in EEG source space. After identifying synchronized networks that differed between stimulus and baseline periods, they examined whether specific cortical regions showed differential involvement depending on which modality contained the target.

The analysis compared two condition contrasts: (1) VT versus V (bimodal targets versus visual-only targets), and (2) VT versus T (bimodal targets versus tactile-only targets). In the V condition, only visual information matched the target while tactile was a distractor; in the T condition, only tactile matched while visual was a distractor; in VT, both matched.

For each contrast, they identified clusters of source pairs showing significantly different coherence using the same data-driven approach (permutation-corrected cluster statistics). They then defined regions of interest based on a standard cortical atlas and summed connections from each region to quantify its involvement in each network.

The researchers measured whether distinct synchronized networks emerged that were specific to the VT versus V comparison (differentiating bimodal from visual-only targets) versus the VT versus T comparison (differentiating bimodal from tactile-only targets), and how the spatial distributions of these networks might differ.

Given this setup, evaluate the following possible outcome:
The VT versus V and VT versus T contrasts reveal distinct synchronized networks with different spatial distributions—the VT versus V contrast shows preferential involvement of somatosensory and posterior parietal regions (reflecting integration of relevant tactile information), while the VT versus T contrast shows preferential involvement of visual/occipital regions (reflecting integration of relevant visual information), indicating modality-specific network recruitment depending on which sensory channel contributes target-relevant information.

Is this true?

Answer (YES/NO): NO